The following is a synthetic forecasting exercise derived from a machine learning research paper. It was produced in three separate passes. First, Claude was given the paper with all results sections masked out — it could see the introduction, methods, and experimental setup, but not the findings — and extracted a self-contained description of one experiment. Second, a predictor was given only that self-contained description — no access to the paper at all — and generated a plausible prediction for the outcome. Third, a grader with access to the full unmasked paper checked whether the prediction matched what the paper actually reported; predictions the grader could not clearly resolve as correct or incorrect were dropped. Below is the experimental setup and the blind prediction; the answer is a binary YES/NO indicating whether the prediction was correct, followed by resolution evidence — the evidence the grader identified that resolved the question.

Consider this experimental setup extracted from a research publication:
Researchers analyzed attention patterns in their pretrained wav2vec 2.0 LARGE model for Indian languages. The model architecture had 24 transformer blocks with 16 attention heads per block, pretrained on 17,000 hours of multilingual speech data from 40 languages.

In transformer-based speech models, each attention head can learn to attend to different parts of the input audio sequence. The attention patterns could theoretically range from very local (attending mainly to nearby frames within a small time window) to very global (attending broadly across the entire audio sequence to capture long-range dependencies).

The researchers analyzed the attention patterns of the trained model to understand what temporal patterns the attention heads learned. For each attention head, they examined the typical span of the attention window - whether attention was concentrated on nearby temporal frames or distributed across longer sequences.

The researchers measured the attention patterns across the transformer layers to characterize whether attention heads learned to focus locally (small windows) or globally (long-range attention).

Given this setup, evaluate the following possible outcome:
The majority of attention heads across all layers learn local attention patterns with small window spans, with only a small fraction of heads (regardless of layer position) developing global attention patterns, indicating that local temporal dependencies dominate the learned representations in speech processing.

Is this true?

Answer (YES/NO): YES